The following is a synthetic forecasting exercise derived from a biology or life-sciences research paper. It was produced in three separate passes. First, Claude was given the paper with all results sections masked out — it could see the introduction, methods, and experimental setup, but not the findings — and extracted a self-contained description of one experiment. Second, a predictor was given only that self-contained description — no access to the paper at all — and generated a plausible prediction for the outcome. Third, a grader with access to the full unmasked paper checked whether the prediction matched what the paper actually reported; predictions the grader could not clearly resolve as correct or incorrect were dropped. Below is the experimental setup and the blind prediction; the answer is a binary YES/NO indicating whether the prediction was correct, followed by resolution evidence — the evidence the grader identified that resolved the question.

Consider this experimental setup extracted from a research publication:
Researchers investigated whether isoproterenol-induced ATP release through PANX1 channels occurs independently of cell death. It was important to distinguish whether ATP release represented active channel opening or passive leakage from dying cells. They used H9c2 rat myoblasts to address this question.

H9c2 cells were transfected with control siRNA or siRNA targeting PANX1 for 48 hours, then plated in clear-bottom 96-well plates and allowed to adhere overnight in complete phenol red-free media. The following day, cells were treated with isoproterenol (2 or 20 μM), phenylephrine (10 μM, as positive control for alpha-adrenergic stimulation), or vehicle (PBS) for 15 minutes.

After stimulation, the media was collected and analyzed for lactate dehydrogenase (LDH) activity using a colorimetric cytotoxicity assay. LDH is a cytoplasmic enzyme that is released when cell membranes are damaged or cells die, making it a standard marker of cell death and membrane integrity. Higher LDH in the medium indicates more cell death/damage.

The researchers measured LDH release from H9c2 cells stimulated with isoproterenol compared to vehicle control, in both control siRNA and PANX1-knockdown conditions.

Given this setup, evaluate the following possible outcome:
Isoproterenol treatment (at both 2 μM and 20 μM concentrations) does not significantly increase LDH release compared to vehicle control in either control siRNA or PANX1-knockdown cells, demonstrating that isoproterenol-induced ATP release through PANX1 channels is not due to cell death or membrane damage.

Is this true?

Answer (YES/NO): YES